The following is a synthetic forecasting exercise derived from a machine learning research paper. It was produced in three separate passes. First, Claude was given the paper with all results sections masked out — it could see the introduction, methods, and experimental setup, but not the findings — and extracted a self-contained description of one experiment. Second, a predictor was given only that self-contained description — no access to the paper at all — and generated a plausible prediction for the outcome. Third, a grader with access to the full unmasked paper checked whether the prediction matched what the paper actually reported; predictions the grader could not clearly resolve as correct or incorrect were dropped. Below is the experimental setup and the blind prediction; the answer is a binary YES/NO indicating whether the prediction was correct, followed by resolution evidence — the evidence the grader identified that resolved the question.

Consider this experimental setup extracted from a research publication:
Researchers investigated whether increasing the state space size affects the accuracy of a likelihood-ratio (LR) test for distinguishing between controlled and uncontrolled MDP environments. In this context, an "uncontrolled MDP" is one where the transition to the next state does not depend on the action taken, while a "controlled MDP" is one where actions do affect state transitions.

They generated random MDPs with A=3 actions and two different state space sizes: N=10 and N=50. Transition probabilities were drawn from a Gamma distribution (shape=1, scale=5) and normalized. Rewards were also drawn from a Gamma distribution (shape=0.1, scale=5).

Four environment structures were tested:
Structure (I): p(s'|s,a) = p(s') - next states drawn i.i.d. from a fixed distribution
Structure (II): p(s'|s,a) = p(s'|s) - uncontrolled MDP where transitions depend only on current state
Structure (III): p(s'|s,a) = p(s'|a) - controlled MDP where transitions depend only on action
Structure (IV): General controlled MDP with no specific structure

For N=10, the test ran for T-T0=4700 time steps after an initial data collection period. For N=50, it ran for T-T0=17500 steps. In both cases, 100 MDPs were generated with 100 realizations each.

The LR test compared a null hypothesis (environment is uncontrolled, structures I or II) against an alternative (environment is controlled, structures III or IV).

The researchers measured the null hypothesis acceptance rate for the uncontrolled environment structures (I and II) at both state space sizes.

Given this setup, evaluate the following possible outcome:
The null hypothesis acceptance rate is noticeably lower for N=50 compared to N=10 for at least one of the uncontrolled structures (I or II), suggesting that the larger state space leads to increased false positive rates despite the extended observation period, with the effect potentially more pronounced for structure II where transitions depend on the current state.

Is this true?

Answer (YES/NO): NO